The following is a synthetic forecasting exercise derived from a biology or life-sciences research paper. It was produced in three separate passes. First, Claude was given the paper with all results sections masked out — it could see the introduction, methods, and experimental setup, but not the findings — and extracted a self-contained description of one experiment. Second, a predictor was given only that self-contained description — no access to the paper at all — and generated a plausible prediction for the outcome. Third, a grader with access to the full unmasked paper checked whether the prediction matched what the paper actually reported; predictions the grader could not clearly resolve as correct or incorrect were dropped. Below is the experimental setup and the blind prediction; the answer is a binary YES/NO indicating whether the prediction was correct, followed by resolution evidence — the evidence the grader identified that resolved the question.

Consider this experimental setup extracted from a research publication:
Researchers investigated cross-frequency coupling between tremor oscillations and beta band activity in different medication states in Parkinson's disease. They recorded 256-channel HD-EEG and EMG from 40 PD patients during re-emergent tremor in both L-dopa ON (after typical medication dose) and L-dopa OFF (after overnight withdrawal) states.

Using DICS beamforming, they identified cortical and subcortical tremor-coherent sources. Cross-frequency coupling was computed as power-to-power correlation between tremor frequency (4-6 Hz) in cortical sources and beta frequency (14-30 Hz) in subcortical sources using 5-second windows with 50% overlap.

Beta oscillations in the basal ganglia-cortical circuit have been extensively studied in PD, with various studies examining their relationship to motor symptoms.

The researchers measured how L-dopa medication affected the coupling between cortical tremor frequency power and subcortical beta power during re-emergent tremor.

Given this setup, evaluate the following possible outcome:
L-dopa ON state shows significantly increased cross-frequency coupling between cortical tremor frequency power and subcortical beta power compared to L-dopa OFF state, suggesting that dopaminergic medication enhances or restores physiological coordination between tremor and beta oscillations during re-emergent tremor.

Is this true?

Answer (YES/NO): NO